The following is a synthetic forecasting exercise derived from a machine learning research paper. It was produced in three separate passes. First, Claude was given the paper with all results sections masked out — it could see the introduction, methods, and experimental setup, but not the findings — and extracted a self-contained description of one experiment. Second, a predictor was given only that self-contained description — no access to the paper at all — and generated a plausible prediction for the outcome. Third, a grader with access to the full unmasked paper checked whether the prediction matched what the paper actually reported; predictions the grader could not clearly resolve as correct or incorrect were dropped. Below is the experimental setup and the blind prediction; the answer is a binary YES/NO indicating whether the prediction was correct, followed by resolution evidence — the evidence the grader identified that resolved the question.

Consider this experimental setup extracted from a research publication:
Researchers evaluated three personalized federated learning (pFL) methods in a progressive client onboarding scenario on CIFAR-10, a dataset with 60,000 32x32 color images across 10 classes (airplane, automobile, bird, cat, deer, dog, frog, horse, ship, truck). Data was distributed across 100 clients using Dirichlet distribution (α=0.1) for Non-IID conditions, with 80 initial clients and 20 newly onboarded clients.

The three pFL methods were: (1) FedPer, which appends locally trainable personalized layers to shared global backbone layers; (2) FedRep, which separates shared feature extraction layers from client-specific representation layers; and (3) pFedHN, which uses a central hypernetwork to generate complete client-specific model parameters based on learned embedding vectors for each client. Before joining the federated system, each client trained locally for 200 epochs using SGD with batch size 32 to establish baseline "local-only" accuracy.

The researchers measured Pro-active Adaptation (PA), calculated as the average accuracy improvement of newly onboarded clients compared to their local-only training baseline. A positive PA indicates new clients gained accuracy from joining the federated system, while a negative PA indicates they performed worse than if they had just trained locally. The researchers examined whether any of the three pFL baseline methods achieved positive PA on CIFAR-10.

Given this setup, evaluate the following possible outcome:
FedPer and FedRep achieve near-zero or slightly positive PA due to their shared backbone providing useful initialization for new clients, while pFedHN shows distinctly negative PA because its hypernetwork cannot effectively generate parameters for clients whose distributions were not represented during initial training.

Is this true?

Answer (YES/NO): NO